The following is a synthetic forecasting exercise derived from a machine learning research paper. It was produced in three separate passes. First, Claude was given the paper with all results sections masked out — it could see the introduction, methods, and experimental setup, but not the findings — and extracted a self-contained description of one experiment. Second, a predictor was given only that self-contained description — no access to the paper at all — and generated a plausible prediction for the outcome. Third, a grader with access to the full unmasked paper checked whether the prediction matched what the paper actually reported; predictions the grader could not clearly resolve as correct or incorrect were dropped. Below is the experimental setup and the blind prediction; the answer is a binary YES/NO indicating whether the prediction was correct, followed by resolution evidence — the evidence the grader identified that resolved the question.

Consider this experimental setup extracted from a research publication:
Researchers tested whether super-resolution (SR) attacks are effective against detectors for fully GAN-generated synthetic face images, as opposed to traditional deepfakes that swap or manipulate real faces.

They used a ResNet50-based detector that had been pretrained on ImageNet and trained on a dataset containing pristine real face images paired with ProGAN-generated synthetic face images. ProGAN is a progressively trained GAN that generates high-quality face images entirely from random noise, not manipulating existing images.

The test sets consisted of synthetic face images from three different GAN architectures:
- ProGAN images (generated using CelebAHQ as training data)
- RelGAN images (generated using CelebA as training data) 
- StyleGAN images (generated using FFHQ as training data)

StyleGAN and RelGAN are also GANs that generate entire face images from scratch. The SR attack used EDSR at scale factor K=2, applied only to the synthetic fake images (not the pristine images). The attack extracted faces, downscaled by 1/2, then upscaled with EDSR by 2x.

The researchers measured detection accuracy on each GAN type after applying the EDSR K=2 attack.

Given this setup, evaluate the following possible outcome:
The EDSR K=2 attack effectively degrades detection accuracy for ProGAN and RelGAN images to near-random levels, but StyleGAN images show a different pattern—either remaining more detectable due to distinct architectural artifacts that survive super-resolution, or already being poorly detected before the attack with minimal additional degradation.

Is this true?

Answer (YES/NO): NO